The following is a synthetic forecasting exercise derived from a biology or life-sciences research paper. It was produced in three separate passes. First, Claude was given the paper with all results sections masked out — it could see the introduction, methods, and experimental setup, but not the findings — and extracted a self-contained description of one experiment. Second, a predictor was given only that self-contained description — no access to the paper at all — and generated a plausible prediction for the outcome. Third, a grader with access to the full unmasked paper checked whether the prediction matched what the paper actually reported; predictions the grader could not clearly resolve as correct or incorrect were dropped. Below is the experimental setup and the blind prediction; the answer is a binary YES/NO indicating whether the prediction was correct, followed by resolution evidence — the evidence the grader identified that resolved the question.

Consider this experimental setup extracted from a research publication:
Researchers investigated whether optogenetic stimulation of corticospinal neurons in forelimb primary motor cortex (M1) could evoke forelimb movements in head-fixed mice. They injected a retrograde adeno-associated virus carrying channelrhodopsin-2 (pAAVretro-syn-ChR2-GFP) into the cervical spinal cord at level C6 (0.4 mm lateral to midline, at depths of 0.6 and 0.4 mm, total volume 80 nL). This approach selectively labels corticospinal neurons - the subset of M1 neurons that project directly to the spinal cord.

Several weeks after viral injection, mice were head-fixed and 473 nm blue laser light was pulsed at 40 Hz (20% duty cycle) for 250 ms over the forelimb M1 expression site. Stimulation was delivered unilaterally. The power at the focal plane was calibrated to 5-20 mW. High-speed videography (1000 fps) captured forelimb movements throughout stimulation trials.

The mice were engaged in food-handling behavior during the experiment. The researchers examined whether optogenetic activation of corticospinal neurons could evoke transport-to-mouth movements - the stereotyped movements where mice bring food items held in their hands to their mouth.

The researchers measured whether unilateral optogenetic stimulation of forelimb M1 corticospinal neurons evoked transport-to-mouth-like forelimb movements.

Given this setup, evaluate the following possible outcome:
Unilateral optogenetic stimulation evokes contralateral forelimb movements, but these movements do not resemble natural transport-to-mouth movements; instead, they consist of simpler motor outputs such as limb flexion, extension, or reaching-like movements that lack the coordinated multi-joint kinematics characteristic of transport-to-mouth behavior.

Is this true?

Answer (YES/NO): NO